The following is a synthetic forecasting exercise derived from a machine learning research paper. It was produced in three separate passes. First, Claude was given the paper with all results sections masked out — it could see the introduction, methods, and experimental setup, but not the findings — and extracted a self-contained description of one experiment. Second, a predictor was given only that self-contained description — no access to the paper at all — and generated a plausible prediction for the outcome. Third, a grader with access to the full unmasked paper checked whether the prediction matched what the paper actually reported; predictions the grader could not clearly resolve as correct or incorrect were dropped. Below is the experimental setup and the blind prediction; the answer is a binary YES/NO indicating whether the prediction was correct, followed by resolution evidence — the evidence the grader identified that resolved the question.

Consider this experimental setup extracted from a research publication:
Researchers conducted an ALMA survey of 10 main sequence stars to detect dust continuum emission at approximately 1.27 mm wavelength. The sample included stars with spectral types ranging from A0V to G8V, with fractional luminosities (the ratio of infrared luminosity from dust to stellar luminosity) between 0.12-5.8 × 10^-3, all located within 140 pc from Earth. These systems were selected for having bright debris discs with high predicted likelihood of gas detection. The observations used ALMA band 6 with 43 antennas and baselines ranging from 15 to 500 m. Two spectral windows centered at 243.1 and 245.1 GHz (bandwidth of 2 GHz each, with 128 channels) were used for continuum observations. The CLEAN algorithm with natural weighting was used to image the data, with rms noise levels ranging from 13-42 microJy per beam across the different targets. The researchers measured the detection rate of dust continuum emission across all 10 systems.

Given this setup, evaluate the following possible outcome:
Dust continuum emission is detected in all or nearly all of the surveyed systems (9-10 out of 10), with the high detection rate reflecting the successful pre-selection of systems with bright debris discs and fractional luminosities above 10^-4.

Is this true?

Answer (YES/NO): YES